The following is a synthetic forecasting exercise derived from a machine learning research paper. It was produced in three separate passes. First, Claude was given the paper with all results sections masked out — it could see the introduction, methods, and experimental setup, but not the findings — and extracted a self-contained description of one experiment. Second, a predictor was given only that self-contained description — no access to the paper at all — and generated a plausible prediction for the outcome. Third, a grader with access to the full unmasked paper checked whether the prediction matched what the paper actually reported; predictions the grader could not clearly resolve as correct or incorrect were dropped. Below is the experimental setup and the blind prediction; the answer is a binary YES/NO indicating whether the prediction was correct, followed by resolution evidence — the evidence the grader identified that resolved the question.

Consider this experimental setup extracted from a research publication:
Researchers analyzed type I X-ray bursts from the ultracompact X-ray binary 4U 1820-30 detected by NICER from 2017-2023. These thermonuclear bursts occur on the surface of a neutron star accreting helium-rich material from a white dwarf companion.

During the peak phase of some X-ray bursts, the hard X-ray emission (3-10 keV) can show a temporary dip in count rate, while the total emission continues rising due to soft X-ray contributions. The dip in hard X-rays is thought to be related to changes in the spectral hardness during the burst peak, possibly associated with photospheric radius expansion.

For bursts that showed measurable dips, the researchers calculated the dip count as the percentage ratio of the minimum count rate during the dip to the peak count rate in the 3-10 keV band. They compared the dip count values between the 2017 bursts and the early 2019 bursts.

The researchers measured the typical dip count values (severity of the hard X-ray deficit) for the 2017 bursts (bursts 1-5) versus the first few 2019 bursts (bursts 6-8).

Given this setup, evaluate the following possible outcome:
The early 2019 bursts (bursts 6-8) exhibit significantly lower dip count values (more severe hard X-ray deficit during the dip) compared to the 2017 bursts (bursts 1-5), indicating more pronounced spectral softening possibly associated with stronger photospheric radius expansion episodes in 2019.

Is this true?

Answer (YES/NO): YES